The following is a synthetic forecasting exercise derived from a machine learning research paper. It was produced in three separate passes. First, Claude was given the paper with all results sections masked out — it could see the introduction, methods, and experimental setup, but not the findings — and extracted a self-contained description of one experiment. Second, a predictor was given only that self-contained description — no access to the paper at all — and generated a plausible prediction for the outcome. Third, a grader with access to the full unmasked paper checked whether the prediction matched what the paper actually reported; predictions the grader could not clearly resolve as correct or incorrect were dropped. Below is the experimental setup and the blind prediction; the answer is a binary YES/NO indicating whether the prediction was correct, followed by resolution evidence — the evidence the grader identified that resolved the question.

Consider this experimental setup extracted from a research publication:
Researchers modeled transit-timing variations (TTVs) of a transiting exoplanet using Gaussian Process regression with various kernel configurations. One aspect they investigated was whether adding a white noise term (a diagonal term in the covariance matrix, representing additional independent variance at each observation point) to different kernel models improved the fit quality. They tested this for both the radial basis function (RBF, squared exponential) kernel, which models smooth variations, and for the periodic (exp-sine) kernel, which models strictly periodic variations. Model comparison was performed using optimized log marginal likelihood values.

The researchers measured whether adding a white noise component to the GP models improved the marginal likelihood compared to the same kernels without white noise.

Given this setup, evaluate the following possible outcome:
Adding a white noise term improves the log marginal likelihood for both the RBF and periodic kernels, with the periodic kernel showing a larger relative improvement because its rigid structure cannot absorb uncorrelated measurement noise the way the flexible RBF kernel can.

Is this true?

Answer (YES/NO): NO